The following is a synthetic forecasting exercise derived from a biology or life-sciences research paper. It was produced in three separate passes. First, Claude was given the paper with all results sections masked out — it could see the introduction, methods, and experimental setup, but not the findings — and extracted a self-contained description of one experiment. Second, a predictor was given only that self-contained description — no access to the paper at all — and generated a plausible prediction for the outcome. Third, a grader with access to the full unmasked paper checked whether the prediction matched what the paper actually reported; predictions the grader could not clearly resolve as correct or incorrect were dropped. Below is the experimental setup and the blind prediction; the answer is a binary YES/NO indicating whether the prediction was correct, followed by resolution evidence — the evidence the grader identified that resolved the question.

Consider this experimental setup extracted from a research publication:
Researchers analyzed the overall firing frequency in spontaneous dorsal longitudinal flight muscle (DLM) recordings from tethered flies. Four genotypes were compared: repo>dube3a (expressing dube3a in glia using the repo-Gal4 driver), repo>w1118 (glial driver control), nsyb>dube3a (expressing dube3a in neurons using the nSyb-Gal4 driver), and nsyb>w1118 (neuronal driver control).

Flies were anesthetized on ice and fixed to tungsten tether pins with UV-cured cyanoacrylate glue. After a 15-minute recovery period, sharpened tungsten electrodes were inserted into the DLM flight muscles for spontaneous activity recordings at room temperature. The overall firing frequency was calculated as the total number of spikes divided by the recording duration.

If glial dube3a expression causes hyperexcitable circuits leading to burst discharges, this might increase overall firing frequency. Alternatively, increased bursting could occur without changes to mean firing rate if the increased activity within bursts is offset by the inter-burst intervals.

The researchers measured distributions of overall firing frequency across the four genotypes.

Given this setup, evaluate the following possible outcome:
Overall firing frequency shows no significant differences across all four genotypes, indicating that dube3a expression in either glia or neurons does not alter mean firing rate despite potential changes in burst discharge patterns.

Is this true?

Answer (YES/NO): NO